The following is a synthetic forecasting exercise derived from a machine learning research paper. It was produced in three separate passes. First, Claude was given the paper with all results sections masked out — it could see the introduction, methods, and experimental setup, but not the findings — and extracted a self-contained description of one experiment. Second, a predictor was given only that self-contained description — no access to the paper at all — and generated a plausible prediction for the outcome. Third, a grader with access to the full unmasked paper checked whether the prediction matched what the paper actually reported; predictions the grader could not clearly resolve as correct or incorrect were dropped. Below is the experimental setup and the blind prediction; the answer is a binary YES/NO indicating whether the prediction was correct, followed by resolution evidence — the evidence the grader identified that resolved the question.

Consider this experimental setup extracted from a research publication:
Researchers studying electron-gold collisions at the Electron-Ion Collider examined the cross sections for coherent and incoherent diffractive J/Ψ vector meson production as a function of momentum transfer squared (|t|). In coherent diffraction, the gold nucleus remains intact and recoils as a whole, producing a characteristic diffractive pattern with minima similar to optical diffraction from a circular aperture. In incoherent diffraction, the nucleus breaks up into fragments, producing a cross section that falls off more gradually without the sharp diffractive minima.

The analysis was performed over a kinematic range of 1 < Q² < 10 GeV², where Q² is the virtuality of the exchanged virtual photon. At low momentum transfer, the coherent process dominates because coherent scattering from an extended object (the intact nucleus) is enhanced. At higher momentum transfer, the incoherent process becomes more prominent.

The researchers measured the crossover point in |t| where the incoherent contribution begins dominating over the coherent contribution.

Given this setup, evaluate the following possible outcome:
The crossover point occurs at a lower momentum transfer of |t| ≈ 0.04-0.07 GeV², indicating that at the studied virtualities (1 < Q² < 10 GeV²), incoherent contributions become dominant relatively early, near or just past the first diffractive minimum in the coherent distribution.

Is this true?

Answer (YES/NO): NO